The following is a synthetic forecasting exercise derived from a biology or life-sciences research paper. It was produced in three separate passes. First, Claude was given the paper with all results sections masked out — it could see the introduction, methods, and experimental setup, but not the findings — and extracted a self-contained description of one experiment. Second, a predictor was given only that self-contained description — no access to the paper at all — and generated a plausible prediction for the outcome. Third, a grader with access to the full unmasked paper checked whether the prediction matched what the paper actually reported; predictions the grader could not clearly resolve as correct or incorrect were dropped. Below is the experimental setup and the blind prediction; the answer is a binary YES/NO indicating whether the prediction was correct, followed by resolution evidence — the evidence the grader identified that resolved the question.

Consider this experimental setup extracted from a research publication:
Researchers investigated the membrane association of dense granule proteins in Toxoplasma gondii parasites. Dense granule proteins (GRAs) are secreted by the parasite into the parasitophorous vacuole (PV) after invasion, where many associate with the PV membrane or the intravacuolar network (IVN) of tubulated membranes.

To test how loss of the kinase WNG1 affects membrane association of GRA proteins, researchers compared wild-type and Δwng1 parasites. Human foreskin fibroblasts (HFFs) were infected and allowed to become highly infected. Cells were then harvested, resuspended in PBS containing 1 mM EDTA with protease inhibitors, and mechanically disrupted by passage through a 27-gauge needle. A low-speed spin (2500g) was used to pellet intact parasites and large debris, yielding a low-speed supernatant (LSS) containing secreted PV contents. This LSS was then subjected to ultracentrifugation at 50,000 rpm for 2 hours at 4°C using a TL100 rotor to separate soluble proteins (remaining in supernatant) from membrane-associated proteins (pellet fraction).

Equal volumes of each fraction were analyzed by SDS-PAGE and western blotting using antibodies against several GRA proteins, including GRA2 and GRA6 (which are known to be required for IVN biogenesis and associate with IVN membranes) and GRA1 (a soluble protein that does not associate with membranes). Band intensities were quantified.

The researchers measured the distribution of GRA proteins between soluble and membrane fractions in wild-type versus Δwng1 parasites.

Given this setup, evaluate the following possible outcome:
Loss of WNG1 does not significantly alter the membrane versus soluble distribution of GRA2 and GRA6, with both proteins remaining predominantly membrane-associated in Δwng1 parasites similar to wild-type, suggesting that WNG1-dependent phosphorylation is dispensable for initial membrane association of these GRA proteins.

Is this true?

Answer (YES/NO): NO